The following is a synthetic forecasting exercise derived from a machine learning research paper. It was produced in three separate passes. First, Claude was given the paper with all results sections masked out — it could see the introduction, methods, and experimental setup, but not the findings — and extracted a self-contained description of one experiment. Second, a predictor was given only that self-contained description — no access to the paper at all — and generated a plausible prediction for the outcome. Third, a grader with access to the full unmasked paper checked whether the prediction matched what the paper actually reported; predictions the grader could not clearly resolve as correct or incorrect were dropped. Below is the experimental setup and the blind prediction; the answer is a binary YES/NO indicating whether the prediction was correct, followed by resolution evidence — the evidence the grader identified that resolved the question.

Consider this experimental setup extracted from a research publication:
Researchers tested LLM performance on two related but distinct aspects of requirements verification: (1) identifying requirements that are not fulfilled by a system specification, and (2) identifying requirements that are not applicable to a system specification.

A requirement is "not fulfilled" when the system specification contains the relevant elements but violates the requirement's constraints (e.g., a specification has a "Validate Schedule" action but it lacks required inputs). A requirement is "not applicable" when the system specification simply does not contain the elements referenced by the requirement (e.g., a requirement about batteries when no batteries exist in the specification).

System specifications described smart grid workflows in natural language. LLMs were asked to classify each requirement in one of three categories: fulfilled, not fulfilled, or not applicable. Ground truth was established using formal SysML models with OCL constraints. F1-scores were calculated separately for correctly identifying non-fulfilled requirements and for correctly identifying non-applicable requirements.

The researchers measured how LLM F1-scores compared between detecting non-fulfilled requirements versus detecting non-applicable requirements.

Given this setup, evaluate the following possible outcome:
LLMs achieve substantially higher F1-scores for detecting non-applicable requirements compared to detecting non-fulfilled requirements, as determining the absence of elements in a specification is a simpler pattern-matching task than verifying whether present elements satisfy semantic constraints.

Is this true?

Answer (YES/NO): YES